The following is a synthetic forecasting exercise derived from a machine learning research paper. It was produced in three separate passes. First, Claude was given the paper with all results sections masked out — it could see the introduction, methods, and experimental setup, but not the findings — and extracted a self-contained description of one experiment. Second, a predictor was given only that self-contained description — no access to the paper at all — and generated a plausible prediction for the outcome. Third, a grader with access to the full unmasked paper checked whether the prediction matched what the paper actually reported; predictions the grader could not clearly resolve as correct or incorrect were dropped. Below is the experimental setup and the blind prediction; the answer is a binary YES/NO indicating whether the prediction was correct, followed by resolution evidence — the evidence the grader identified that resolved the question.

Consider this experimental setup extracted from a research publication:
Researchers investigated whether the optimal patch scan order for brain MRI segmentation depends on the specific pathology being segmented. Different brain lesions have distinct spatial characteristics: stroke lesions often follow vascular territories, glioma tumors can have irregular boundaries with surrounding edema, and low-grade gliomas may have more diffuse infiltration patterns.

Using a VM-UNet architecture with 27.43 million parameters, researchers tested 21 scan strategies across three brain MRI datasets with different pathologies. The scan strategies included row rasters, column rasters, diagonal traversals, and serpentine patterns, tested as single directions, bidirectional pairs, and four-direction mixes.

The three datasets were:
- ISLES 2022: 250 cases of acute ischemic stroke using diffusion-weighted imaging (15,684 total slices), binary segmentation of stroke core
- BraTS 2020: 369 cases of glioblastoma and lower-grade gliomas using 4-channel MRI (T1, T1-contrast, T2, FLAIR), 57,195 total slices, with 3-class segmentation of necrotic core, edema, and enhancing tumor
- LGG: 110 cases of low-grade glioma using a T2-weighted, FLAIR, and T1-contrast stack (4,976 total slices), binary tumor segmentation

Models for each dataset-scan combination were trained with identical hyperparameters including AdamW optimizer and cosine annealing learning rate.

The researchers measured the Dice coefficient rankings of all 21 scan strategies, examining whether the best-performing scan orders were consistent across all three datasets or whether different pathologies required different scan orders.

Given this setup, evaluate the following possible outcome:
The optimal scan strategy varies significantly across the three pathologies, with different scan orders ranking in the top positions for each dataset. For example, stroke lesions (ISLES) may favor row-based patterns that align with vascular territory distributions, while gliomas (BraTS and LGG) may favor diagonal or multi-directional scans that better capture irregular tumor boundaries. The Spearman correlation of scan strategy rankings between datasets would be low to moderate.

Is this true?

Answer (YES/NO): NO